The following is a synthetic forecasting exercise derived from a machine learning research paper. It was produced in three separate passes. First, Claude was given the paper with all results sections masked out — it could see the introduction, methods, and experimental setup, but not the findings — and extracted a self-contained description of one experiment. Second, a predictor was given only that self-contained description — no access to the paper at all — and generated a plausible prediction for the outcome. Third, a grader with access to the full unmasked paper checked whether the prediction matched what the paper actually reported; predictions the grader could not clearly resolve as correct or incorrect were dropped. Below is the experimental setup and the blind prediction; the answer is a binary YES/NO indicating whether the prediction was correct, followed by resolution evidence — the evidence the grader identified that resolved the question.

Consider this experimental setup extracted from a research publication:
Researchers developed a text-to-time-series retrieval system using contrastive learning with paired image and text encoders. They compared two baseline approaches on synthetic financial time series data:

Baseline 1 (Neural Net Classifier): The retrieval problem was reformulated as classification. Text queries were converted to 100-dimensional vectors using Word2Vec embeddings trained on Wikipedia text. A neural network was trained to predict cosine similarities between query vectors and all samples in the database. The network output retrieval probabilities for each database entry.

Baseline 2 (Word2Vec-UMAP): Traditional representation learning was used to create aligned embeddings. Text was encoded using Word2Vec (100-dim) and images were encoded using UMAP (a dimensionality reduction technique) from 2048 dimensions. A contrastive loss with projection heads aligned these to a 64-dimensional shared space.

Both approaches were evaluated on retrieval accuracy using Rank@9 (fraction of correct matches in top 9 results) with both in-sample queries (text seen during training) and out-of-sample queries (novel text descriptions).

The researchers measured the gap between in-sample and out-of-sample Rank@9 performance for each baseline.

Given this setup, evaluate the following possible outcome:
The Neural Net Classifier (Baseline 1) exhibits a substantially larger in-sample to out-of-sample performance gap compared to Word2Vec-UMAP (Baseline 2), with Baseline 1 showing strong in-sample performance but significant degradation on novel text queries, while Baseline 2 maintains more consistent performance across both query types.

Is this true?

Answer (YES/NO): NO